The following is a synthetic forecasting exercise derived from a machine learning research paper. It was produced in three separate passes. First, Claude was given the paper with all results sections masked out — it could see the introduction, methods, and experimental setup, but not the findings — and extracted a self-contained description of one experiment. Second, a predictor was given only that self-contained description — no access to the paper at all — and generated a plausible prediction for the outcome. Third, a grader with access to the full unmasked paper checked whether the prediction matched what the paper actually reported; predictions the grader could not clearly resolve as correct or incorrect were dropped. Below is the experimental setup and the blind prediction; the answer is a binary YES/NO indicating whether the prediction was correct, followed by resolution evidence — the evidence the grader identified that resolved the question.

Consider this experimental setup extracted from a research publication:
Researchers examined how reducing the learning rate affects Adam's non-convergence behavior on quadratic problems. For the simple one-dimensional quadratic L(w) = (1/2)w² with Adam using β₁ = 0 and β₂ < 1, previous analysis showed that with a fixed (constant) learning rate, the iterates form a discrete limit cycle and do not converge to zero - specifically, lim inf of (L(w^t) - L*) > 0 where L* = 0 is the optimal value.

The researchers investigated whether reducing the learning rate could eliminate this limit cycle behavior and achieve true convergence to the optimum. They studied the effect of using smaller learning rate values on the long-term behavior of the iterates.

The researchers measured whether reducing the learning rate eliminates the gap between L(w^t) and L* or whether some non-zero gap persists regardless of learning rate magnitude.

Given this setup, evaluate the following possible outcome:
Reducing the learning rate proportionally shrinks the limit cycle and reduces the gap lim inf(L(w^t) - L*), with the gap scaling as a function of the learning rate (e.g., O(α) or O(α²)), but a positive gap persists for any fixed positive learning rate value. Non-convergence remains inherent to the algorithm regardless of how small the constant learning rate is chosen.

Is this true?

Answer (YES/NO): YES